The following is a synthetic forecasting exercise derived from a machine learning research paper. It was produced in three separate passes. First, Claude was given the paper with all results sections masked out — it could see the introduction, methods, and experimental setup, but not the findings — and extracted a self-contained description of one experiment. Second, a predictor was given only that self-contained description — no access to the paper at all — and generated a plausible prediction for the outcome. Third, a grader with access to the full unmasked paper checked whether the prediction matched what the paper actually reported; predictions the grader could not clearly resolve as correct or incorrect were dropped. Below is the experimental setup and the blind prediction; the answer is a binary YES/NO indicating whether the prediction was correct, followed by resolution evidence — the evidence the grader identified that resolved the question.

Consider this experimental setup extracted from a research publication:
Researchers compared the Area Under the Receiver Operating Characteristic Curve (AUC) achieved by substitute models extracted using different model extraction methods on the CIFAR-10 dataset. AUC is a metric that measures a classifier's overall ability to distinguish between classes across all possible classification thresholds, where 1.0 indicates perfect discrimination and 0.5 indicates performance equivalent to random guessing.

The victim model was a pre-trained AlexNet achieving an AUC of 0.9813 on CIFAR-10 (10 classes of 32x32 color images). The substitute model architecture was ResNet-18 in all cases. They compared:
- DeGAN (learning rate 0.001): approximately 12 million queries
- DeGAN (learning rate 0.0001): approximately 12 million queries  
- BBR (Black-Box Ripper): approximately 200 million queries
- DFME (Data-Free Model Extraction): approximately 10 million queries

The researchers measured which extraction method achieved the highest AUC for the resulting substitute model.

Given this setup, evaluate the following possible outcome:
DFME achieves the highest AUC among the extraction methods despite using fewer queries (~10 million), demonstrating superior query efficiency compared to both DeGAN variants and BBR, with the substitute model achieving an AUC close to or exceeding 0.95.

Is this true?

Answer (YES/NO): NO